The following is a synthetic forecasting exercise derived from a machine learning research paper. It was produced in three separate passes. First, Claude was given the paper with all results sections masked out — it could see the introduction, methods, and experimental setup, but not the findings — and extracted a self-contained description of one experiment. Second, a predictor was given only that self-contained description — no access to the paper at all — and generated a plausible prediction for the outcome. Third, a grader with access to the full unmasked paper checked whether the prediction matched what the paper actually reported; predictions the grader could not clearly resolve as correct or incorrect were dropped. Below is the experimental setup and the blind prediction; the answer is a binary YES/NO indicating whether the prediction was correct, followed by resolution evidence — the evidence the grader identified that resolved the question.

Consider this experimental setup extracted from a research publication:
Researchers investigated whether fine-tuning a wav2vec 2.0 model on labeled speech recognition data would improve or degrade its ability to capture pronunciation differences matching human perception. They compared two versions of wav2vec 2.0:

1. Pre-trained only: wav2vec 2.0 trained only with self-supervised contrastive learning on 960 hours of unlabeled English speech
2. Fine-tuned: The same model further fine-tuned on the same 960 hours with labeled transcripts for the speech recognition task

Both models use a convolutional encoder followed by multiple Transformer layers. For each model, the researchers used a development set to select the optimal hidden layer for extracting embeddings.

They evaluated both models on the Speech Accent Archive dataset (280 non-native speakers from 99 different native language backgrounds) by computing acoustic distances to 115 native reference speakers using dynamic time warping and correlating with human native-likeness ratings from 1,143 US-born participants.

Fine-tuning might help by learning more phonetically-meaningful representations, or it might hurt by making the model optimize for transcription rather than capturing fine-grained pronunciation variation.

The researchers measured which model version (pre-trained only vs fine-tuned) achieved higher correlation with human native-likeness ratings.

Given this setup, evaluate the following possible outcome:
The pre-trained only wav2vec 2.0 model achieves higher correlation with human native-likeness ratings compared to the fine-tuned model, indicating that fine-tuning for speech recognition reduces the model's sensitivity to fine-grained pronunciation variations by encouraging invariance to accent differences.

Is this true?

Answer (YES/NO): NO